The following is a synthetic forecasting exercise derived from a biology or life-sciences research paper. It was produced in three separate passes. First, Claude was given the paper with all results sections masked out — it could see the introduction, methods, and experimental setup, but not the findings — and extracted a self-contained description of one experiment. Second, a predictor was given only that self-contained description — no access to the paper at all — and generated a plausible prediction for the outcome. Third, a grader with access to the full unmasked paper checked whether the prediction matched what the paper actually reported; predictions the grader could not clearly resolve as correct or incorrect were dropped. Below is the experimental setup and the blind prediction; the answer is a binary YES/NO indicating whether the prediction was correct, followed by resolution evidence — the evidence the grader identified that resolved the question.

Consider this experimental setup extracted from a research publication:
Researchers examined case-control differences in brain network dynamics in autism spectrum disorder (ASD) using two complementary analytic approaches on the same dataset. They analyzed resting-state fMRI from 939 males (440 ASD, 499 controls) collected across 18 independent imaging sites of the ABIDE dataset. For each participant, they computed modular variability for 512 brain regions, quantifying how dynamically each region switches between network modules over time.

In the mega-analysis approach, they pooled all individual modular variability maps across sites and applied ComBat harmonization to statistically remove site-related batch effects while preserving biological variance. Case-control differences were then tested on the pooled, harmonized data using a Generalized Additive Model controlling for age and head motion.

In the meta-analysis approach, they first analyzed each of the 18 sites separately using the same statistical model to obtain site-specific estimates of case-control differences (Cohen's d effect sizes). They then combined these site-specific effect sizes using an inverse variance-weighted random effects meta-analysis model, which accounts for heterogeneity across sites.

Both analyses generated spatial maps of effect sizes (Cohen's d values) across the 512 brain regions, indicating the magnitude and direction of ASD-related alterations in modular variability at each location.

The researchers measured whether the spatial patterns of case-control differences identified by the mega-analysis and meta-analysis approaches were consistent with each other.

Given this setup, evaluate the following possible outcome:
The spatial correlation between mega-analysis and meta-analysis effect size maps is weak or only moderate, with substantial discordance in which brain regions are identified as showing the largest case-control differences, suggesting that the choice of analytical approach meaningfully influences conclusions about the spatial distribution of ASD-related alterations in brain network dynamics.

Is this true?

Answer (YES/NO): NO